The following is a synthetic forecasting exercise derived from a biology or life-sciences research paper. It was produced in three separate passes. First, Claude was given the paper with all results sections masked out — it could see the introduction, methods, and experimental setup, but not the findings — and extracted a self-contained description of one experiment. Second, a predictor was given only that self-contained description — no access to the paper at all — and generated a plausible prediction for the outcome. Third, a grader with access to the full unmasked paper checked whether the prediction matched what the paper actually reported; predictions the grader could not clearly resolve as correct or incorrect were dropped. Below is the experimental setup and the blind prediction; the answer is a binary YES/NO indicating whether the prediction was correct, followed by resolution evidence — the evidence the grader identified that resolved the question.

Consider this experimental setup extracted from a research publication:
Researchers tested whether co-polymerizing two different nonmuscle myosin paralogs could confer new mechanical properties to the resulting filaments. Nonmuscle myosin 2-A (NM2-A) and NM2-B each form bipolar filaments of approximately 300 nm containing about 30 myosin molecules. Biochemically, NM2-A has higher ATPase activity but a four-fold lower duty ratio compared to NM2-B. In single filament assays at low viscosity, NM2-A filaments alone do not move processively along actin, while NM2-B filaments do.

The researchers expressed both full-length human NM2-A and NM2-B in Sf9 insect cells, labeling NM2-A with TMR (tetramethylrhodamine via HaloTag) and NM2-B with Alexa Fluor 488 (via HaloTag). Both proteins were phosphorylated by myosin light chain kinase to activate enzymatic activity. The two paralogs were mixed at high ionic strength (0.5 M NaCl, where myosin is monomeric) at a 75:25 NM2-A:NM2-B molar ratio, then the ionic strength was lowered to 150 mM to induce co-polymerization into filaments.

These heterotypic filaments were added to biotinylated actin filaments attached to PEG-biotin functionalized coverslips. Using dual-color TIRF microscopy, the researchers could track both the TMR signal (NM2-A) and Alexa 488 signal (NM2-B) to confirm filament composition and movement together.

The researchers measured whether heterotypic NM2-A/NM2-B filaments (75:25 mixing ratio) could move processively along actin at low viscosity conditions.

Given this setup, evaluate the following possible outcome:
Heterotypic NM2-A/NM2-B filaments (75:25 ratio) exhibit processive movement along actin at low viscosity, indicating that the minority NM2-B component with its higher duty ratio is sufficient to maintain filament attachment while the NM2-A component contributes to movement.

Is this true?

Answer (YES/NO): YES